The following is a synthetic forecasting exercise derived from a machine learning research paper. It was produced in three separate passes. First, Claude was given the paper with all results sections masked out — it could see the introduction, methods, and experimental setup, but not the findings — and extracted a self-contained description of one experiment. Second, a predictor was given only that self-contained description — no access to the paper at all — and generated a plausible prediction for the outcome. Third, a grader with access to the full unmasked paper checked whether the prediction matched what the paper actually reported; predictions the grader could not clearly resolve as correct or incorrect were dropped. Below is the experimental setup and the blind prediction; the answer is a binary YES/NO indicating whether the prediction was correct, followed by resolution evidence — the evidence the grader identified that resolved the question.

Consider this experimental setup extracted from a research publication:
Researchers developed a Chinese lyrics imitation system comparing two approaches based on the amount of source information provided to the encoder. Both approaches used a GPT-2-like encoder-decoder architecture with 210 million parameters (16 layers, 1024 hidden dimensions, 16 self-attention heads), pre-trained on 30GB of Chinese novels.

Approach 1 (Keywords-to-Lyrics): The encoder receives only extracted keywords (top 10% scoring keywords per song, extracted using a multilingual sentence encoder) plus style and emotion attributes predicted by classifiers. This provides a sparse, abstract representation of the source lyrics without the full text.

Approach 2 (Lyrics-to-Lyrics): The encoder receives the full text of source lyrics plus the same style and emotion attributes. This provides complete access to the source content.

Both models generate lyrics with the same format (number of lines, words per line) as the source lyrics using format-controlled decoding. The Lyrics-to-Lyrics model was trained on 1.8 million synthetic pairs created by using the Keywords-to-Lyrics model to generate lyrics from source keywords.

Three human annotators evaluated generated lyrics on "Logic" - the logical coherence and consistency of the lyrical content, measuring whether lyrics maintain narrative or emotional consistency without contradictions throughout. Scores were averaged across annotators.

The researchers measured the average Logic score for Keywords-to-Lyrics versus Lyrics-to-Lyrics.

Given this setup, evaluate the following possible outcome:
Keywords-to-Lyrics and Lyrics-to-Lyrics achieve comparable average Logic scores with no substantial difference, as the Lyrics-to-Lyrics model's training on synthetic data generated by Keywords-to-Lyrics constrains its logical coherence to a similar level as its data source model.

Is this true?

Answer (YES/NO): YES